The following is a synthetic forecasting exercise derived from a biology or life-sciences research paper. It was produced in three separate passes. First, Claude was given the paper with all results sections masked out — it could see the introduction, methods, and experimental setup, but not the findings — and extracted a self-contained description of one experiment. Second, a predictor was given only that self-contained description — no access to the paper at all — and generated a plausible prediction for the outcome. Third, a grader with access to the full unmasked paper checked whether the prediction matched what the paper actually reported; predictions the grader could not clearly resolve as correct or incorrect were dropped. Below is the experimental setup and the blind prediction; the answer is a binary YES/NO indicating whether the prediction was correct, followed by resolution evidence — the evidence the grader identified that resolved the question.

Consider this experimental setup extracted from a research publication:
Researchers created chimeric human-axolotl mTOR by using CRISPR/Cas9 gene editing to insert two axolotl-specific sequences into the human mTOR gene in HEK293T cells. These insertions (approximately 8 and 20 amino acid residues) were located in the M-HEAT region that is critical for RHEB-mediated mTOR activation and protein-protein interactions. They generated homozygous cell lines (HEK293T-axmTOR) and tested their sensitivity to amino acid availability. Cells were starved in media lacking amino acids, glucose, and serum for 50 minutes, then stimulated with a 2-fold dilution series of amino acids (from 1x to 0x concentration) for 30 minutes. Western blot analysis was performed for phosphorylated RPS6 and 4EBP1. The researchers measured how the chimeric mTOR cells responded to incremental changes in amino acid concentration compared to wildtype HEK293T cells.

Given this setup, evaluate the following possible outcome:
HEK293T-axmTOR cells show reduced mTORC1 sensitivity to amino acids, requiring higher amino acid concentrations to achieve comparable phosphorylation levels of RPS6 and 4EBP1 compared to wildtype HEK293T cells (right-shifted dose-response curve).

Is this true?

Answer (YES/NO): NO